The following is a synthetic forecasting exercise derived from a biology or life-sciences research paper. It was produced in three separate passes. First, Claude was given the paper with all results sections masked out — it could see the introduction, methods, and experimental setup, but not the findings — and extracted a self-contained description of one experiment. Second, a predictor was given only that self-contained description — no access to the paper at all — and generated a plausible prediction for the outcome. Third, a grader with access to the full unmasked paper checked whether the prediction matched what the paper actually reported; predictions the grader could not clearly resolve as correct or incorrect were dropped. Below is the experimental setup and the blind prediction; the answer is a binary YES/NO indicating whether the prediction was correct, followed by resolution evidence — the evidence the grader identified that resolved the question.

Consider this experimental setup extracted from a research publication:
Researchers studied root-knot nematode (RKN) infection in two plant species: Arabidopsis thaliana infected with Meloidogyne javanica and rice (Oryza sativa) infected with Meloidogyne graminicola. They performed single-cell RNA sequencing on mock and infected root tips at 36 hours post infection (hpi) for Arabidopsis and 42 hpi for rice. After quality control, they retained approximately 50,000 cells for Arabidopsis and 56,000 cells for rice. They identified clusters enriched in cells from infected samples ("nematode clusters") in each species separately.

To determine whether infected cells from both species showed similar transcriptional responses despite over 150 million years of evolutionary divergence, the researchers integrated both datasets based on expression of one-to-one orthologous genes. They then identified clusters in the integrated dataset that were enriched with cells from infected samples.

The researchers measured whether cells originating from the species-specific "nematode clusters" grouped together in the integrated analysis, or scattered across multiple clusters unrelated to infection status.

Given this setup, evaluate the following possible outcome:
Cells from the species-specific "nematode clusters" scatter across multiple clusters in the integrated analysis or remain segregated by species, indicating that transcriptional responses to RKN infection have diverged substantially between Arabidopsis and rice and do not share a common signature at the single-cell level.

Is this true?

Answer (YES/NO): NO